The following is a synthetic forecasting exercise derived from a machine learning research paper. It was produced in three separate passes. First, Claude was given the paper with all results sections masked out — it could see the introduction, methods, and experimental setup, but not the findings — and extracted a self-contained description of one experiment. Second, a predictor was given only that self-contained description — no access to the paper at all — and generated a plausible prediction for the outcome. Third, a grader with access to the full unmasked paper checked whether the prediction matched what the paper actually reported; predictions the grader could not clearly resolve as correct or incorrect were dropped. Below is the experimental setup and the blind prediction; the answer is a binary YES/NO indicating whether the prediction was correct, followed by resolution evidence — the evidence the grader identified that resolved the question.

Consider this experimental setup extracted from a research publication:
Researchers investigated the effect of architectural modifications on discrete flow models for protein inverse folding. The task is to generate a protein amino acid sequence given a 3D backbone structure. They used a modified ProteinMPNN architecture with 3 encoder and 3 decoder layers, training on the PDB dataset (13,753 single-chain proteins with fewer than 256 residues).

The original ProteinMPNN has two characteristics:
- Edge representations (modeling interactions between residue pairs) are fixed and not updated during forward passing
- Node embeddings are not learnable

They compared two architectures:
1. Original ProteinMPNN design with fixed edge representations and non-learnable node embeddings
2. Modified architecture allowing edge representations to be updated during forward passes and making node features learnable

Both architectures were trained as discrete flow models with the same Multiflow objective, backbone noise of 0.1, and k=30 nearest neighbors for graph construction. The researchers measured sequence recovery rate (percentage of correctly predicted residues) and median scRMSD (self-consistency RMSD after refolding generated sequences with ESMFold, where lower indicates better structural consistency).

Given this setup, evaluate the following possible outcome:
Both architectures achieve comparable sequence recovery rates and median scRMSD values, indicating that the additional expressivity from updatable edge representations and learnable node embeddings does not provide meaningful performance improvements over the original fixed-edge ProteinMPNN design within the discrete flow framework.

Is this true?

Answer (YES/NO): YES